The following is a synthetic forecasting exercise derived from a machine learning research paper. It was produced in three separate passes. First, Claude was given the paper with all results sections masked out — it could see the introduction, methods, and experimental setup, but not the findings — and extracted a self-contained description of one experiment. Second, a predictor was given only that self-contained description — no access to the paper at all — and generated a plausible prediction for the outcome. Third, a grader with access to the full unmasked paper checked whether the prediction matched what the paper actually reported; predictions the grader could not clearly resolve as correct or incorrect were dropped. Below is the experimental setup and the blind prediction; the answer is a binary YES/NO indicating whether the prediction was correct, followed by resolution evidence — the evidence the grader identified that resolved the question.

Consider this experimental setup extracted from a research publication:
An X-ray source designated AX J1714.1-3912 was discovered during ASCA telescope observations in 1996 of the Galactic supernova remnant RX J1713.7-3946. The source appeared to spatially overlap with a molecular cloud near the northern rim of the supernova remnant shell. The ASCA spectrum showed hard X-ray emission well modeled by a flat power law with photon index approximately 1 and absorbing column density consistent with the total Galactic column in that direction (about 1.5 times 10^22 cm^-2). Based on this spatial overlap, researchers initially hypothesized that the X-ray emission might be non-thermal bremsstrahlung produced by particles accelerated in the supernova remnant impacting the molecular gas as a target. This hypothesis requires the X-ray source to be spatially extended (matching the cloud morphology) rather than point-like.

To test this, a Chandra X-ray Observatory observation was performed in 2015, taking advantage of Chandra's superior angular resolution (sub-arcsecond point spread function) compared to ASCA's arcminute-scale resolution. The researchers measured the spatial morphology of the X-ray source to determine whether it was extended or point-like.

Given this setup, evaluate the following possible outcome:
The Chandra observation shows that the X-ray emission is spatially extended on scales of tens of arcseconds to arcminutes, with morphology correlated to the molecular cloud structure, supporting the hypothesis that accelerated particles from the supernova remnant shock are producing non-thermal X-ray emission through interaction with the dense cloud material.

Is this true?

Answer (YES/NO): NO